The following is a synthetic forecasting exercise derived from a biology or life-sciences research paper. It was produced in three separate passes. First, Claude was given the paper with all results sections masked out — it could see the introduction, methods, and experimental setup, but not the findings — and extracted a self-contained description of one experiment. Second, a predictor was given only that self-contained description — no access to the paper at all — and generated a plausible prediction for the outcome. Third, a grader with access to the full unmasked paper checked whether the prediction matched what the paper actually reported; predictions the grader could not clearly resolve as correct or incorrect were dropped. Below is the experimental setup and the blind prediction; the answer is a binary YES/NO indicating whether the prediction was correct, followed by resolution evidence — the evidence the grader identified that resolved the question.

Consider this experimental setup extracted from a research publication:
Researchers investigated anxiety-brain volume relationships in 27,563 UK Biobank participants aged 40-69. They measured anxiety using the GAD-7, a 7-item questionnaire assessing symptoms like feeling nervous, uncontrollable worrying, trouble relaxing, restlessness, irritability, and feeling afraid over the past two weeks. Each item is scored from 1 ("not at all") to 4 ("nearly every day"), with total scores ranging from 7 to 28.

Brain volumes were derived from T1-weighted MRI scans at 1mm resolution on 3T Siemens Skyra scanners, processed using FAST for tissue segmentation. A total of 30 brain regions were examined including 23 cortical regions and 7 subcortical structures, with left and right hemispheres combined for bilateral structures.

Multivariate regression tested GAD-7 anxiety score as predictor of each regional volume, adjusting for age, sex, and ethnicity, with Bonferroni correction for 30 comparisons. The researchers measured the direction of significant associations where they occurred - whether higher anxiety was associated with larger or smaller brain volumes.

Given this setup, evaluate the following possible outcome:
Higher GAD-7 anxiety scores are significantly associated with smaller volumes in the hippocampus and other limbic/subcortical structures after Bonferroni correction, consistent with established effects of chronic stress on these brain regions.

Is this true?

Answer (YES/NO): NO